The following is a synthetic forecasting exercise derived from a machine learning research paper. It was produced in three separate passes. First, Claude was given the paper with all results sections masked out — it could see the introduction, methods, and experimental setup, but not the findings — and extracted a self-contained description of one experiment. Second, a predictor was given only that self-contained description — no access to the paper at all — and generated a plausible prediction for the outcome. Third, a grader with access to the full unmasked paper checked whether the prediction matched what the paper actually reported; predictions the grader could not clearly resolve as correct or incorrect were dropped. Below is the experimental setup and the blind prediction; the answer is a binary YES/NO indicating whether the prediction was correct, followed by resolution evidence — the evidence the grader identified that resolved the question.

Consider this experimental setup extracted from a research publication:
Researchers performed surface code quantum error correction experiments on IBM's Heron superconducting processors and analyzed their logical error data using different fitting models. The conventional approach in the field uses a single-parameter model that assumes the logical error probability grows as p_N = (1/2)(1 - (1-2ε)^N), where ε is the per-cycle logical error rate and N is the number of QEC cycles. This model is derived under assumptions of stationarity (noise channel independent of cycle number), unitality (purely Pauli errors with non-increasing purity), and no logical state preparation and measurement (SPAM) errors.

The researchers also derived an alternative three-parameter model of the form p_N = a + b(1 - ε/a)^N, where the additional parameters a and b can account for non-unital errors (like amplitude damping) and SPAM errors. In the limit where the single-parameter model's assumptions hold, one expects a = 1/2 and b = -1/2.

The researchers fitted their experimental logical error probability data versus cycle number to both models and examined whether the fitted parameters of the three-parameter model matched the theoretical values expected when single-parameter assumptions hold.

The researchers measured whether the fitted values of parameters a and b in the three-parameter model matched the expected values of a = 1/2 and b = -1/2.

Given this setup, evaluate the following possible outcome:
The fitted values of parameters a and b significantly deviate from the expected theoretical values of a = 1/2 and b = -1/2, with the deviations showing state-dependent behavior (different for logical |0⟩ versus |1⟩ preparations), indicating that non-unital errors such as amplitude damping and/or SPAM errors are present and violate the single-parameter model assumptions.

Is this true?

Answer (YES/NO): YES